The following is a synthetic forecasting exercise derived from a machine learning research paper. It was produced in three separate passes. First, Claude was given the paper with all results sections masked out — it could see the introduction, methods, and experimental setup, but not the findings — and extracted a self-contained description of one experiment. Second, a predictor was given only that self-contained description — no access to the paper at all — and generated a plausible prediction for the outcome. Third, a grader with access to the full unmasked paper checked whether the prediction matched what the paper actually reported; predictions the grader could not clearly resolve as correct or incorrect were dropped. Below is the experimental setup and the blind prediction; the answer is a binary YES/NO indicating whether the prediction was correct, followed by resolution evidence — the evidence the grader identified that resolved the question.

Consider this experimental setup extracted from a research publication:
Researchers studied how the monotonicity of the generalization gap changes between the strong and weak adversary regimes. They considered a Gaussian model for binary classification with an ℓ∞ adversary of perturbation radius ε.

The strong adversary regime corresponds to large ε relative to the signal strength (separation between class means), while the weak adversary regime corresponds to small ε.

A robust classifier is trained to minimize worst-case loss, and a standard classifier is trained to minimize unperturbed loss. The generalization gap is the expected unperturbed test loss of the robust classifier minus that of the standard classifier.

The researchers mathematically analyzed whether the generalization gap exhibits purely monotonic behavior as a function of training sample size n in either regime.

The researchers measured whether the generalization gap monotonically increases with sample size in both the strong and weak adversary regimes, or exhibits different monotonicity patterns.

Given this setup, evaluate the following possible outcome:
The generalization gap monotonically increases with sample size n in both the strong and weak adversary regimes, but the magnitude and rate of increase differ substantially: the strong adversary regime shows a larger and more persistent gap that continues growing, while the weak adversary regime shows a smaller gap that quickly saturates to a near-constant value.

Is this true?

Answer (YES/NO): NO